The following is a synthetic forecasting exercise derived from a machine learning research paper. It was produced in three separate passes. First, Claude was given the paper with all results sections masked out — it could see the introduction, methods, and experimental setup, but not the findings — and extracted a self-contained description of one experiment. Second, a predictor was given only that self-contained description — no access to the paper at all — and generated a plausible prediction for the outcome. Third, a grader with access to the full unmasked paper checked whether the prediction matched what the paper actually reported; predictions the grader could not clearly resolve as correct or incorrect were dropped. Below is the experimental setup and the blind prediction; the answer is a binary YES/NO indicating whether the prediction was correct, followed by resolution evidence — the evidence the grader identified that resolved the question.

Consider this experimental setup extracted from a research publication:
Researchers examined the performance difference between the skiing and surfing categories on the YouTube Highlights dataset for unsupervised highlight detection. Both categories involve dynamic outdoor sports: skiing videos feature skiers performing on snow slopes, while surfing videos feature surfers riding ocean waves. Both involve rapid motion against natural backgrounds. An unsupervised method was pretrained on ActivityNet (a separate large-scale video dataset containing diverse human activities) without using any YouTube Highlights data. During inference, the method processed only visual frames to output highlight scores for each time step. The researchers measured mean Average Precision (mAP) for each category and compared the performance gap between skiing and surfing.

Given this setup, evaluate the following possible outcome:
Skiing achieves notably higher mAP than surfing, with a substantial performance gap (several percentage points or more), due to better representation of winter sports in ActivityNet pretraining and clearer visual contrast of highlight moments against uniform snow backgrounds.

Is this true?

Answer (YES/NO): NO